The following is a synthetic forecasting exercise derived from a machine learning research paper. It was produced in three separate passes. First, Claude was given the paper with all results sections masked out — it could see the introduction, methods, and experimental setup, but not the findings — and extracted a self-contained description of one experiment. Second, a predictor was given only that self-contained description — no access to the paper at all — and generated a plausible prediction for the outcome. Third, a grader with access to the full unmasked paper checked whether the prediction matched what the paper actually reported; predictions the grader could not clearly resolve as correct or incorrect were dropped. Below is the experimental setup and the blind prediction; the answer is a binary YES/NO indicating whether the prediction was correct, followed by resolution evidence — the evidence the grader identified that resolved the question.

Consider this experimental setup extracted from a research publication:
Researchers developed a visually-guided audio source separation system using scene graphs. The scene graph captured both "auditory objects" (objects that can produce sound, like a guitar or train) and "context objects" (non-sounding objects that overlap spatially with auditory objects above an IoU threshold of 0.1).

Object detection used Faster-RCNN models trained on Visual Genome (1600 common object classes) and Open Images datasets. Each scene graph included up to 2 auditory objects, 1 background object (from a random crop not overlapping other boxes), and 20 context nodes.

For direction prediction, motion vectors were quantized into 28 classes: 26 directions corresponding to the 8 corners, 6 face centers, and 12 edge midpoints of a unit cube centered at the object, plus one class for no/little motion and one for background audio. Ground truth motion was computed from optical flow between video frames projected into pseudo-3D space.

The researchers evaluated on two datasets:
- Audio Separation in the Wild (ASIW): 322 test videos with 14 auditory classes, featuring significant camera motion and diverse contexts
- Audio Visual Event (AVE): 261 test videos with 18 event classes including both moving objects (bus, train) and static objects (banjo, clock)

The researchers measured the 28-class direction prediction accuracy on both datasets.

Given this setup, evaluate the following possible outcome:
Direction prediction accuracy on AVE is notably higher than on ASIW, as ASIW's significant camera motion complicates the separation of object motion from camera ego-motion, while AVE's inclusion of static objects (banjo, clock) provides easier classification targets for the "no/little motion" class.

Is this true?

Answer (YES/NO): NO